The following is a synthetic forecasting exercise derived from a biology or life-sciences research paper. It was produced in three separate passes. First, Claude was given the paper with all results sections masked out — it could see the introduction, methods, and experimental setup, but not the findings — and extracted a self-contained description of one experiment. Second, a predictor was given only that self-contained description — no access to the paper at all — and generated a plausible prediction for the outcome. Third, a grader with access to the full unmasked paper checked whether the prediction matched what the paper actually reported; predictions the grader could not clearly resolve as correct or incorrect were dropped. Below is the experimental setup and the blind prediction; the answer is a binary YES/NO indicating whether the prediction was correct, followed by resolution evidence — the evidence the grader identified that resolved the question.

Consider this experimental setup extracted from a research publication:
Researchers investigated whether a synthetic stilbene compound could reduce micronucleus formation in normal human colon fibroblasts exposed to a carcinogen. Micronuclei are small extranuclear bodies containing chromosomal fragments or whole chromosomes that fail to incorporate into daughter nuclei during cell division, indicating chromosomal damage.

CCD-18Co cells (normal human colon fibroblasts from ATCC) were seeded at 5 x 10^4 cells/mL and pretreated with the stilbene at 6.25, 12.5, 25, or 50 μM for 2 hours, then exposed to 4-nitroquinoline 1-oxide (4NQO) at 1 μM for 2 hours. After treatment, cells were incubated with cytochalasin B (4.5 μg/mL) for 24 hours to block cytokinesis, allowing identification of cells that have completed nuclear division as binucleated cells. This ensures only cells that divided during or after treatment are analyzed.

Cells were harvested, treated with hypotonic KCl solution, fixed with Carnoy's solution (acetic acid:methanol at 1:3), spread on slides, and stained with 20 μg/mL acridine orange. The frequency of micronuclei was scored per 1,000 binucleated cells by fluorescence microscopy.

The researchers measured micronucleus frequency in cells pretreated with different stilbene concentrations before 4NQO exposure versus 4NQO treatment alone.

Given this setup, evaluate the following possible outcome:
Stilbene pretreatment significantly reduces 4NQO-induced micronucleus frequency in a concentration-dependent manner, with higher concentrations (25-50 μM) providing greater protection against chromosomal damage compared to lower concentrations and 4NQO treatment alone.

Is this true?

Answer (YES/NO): YES